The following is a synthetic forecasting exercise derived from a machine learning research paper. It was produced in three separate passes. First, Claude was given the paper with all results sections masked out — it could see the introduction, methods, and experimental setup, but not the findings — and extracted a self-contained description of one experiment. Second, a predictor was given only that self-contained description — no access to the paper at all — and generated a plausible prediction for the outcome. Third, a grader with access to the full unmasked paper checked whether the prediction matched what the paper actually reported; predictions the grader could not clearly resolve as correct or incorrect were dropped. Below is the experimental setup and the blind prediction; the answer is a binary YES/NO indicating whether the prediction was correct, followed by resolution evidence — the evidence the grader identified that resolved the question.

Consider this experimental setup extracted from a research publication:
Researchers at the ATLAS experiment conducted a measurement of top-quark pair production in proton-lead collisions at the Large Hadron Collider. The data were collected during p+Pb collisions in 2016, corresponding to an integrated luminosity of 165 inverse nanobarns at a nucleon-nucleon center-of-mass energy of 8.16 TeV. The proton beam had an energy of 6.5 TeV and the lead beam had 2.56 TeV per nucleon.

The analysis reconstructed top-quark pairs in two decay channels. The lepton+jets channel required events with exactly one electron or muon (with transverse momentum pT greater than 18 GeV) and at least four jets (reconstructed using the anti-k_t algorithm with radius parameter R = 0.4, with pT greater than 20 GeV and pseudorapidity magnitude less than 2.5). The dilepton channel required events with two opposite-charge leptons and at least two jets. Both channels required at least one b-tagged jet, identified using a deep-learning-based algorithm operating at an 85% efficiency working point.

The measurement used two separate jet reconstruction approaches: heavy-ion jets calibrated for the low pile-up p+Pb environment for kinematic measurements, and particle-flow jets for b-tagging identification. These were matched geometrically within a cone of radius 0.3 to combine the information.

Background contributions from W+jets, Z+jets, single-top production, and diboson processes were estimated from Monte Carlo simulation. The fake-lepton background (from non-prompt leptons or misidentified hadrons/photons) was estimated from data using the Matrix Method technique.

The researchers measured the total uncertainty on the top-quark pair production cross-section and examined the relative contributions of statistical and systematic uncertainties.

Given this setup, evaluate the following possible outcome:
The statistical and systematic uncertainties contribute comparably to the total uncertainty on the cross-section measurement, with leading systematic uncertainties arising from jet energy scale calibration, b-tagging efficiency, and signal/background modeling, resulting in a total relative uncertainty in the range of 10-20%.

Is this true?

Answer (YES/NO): NO